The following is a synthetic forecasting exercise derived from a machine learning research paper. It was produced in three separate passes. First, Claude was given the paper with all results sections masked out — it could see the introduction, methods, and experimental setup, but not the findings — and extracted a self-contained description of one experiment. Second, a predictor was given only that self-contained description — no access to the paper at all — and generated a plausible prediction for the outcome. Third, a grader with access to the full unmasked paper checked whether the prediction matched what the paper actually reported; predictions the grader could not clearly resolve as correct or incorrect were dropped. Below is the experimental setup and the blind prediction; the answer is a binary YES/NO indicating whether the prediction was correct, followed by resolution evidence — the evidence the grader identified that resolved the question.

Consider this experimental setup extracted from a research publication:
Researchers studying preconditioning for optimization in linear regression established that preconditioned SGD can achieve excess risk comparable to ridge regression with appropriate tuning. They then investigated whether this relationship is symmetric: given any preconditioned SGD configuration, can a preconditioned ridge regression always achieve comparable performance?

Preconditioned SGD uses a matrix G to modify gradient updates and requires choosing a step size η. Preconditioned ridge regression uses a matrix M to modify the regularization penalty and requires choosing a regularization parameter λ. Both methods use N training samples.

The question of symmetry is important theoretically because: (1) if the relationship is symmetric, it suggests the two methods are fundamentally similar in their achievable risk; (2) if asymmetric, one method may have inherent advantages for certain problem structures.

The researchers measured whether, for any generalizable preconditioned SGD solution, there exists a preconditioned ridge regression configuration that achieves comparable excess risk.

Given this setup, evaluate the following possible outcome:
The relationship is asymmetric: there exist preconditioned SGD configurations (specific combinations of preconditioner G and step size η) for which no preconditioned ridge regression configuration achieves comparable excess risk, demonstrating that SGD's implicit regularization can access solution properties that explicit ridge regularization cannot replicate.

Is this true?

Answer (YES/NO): NO